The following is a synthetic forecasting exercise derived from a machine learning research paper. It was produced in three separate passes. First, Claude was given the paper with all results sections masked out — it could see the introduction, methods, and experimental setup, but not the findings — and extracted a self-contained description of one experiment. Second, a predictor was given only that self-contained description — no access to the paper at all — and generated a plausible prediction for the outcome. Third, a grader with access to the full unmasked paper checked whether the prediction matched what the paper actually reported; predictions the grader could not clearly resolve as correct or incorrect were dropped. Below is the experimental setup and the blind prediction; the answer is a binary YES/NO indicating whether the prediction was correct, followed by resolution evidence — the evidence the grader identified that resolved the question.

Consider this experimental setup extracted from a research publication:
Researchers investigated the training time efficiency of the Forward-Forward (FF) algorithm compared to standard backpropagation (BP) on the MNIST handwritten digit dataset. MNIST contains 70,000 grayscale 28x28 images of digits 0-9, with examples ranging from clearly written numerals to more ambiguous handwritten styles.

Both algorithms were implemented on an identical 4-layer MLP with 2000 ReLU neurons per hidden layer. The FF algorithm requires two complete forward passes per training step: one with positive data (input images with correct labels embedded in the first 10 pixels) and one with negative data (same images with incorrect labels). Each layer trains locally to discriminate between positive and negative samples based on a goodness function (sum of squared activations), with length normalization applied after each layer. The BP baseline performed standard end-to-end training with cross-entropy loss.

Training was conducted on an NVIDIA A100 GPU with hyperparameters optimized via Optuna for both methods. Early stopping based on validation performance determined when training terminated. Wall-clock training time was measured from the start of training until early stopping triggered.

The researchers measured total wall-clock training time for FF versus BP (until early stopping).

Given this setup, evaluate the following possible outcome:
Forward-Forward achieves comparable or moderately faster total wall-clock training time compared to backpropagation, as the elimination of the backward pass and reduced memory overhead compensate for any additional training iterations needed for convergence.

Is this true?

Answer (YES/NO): NO